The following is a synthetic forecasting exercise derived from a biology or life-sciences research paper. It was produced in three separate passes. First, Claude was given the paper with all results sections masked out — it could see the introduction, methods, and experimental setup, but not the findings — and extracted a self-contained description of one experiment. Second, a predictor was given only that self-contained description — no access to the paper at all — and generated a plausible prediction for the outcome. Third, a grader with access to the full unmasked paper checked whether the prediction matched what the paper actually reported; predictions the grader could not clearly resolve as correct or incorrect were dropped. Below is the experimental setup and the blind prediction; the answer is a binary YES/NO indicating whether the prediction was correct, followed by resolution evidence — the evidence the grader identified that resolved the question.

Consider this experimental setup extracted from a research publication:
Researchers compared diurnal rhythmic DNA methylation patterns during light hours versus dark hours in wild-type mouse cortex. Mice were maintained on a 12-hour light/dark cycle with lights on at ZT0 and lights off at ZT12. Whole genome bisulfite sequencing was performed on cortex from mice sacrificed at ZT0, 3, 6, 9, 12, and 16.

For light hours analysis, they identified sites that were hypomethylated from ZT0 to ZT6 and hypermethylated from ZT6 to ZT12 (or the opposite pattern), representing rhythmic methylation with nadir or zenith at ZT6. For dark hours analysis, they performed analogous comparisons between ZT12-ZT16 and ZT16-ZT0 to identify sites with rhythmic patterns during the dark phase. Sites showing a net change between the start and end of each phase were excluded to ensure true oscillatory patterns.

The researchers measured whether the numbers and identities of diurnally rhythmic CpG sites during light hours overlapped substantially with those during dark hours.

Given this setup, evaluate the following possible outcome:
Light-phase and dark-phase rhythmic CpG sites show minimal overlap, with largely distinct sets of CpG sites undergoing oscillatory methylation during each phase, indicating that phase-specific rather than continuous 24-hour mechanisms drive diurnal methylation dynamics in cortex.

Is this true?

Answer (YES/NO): YES